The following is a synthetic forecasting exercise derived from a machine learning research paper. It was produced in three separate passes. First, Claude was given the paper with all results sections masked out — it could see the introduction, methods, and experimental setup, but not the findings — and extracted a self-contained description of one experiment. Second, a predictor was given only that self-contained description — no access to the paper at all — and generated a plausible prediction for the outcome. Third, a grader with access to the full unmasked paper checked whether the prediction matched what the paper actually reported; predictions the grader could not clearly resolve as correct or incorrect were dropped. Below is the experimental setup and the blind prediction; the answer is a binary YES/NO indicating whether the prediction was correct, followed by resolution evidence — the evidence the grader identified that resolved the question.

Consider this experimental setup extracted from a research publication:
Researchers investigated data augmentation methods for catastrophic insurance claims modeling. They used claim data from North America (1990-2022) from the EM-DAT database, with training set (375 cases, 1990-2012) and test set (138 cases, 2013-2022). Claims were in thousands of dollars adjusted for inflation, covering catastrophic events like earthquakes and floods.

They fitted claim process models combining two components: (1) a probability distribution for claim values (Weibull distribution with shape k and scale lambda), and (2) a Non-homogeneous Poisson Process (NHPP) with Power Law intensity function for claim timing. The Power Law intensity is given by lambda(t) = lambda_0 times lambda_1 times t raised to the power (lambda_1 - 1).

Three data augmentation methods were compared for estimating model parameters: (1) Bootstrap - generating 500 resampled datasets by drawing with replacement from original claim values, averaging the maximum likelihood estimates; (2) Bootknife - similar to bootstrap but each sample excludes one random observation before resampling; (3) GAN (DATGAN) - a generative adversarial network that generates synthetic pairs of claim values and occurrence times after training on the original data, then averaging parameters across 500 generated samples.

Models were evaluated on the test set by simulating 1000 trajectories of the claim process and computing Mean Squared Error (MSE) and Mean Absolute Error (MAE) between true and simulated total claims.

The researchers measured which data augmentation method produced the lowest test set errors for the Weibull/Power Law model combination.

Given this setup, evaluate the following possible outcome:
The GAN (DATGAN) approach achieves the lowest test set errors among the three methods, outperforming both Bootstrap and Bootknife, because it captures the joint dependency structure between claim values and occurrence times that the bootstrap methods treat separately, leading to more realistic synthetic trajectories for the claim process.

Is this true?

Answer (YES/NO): NO